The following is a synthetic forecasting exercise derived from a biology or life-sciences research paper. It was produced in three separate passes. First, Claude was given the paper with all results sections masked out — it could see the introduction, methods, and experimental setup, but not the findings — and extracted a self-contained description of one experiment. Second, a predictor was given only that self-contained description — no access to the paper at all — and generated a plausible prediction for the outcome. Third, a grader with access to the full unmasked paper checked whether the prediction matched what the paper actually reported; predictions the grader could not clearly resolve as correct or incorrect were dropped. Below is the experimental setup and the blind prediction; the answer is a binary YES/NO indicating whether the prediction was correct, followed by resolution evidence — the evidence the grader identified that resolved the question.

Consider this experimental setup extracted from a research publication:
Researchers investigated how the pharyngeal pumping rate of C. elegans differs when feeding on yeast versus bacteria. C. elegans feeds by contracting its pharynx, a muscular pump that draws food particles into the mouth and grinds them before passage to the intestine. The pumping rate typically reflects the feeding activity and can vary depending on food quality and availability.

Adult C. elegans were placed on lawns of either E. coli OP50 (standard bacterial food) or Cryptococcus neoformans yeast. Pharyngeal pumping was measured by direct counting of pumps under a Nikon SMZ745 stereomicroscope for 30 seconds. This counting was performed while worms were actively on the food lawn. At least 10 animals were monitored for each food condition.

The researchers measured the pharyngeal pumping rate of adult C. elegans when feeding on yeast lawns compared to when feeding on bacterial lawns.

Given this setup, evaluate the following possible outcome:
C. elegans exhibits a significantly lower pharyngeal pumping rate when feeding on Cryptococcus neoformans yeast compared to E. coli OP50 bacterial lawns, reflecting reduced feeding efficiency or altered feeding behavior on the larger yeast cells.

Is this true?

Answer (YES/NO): YES